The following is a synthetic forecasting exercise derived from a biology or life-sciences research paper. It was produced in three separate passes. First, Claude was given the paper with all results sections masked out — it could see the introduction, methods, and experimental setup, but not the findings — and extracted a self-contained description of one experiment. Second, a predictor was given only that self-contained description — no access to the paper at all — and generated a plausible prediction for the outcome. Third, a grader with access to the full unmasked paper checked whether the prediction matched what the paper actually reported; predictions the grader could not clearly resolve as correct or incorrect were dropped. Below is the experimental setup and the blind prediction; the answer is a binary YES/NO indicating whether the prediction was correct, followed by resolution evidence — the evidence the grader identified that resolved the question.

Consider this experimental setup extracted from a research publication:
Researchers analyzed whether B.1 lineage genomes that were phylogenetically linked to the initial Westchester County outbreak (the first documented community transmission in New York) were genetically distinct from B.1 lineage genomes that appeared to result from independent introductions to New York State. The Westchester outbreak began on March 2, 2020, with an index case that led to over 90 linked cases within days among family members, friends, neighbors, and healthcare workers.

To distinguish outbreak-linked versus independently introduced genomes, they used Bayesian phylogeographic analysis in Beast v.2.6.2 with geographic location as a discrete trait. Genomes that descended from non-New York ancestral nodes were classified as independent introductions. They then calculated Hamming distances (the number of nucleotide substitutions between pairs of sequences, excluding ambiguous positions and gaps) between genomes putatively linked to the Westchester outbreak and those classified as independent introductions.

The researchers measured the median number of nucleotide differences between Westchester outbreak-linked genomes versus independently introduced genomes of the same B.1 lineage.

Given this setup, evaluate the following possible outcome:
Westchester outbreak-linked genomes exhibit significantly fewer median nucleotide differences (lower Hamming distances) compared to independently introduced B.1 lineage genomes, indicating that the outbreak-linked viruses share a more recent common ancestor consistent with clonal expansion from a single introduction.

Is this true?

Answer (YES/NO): YES